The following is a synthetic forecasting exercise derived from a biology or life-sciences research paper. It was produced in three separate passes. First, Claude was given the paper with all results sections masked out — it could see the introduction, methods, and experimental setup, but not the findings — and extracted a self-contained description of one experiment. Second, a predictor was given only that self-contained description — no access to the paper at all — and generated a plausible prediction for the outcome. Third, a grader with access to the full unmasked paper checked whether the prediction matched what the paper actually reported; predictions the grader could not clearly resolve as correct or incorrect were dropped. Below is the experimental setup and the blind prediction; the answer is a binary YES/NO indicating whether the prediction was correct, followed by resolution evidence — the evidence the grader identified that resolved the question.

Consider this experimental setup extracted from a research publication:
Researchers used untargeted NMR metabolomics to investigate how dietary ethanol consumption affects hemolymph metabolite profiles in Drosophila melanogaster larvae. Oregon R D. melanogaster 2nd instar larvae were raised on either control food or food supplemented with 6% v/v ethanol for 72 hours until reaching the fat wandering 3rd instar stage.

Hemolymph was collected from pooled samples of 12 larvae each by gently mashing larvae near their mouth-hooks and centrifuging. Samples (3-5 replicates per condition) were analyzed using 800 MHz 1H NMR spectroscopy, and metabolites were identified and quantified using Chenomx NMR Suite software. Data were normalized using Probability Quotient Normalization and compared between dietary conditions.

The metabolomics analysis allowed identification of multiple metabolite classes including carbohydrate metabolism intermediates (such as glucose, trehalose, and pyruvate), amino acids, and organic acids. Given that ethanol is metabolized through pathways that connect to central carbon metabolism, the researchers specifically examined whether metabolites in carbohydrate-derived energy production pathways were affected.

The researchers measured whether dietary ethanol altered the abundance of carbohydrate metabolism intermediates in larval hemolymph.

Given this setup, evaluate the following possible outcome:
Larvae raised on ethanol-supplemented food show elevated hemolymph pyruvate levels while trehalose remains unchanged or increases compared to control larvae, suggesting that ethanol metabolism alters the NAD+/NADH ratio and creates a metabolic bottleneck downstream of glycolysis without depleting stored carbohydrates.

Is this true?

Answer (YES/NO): NO